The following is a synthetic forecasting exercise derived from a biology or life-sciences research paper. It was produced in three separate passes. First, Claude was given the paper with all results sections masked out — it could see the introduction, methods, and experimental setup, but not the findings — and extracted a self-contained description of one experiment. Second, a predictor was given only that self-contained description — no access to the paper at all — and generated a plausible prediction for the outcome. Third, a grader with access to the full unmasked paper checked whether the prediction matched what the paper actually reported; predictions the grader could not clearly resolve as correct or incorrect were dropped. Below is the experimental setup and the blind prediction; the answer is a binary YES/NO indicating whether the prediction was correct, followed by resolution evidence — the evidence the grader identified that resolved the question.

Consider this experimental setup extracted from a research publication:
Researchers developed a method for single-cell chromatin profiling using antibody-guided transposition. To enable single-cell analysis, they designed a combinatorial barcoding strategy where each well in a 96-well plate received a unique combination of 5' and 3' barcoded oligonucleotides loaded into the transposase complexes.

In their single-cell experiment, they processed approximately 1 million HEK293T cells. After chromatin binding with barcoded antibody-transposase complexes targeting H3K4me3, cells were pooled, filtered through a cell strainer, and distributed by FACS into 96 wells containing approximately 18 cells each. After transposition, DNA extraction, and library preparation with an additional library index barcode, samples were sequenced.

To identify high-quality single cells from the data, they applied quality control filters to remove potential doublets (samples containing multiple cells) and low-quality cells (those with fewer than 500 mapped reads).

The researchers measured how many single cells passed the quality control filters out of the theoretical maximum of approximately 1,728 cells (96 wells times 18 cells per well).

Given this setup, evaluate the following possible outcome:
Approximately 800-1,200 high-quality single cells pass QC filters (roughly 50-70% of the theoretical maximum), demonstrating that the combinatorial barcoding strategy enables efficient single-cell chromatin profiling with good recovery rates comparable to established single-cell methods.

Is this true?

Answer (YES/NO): NO